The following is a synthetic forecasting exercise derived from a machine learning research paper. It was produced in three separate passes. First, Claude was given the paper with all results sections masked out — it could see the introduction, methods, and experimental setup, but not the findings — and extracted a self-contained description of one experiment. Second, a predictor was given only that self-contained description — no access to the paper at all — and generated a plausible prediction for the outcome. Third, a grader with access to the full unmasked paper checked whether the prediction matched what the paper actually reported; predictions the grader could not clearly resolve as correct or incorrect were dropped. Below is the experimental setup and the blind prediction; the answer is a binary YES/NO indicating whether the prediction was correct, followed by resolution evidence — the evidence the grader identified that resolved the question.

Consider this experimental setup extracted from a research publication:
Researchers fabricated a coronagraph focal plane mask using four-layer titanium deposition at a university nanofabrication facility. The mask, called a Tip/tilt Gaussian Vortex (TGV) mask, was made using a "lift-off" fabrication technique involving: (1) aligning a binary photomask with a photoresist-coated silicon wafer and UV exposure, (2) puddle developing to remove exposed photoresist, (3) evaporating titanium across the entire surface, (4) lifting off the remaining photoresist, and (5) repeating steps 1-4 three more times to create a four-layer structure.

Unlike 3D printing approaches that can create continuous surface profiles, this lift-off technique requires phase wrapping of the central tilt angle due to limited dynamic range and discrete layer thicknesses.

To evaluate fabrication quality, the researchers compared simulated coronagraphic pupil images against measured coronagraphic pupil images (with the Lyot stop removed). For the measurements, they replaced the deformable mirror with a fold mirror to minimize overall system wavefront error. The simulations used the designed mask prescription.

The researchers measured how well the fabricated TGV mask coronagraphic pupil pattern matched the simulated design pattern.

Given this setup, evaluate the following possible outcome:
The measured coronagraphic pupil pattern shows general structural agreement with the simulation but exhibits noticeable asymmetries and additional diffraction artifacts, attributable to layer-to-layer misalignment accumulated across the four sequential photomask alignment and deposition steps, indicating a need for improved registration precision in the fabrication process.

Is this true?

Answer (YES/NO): NO